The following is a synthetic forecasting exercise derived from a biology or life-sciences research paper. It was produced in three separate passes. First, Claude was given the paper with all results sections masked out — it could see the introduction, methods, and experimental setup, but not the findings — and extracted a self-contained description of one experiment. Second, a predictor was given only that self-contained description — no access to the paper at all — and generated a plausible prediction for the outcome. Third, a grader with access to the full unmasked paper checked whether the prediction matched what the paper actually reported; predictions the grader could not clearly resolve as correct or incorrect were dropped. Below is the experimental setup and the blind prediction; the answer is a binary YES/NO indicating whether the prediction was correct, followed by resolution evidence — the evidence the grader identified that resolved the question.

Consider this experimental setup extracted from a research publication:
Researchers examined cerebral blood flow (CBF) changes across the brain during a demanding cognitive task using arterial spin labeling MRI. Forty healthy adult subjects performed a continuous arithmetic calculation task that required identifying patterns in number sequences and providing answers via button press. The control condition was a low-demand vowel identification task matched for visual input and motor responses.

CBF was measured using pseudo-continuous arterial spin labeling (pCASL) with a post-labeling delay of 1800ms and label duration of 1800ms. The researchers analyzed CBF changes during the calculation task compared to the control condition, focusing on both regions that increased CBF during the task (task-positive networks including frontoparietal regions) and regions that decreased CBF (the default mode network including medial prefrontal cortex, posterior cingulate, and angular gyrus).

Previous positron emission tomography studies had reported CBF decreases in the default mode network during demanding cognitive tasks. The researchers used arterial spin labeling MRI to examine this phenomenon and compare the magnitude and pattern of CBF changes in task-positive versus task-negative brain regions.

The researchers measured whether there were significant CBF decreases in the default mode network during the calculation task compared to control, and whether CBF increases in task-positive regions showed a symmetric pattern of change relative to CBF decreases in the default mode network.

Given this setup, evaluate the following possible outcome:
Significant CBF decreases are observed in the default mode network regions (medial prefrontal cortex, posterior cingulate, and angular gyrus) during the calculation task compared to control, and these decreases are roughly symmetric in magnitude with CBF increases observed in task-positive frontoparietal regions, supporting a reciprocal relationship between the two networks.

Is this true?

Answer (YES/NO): NO